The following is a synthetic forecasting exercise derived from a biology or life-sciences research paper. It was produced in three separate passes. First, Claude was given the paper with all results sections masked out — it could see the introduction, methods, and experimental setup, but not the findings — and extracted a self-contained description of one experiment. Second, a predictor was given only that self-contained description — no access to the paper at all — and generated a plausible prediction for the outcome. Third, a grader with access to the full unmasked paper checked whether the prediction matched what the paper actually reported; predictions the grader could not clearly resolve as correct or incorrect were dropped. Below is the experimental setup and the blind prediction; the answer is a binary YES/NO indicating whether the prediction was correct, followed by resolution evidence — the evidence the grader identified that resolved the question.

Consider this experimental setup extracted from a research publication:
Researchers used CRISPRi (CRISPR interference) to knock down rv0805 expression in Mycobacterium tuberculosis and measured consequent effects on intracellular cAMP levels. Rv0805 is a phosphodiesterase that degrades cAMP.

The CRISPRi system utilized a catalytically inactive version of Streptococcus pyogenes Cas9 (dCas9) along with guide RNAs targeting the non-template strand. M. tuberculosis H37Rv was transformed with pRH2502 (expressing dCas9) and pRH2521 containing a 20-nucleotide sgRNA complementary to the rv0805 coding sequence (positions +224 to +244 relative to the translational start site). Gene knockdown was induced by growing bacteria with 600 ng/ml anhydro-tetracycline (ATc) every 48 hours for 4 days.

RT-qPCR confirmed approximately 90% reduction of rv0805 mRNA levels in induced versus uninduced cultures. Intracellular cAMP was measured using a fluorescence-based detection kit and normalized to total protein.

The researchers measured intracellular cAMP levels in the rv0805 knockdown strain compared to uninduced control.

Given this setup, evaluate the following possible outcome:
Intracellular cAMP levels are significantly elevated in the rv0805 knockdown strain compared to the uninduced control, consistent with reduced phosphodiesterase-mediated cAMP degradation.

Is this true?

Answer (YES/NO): YES